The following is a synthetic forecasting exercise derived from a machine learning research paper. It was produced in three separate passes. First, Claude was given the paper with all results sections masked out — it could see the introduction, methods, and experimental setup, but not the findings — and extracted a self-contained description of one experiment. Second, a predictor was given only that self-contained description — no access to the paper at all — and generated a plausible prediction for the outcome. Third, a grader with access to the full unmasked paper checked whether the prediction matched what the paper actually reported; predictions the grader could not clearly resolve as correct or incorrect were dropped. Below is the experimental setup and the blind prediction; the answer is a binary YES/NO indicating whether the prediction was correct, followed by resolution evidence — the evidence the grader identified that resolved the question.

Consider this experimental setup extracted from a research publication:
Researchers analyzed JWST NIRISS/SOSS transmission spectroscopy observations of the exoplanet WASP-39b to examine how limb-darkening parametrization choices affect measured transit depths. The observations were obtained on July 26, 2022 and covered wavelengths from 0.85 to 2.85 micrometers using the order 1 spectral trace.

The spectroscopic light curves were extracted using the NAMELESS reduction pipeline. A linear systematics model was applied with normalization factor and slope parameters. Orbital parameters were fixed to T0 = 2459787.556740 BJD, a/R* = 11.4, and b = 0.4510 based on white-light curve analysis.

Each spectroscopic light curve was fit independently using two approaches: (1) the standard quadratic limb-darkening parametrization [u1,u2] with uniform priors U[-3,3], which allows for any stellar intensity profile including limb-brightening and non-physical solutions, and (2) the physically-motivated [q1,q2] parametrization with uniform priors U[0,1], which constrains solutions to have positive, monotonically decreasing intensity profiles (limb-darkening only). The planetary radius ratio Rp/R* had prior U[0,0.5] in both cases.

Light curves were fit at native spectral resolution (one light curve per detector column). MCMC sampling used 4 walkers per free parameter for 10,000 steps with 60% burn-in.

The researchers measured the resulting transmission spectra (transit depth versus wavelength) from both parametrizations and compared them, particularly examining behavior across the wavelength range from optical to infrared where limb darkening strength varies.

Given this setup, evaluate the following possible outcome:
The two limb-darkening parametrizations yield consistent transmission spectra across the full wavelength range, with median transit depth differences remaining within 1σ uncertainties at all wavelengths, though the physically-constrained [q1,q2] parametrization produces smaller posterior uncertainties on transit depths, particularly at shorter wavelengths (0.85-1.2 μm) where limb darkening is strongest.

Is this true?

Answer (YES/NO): NO